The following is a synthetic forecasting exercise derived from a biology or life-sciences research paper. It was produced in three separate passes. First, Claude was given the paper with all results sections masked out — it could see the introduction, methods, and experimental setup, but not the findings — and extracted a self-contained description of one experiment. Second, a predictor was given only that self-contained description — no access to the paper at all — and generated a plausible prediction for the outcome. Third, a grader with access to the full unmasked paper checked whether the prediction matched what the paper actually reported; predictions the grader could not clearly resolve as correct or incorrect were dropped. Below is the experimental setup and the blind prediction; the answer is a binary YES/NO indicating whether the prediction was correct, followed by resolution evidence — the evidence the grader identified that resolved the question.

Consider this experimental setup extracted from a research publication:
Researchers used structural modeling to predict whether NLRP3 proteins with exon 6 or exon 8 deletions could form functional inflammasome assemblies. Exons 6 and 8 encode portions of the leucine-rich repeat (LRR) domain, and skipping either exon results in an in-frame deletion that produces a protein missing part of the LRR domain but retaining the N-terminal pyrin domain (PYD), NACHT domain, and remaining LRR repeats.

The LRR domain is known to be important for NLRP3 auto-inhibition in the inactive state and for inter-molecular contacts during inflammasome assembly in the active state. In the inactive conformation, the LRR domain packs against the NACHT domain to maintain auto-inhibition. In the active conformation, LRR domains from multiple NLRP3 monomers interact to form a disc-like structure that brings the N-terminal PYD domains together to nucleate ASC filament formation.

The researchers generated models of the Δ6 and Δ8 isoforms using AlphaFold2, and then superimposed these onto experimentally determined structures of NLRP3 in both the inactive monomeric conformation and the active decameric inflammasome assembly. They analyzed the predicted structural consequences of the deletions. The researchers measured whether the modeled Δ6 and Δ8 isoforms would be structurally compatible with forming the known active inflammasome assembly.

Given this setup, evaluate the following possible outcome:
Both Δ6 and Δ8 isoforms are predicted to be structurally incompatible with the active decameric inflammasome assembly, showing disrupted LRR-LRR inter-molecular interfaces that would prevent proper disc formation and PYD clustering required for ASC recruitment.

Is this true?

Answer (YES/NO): NO